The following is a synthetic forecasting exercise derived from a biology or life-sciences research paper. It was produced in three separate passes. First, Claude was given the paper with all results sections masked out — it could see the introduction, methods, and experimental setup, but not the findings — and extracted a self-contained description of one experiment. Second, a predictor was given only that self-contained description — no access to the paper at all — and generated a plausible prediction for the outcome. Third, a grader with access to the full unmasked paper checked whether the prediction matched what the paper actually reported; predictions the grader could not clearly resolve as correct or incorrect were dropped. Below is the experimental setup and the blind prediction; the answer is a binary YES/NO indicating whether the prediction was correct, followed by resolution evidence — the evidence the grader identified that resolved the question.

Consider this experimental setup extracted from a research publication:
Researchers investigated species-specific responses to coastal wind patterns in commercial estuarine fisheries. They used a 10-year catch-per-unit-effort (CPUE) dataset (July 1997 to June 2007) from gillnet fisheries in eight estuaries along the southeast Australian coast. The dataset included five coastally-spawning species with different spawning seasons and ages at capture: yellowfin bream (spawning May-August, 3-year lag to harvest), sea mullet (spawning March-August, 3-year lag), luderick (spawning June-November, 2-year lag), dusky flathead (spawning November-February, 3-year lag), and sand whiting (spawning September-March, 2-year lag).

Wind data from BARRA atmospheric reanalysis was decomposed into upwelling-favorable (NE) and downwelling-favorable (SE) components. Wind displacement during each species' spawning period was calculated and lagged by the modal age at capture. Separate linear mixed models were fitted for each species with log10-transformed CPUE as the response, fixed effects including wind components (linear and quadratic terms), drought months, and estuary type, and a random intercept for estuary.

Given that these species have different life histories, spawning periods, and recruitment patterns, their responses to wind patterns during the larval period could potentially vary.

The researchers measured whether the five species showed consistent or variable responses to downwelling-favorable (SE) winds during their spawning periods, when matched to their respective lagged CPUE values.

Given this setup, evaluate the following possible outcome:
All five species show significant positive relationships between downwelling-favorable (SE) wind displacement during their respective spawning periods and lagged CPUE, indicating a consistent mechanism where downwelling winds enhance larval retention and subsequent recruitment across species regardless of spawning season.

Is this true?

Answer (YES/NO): NO